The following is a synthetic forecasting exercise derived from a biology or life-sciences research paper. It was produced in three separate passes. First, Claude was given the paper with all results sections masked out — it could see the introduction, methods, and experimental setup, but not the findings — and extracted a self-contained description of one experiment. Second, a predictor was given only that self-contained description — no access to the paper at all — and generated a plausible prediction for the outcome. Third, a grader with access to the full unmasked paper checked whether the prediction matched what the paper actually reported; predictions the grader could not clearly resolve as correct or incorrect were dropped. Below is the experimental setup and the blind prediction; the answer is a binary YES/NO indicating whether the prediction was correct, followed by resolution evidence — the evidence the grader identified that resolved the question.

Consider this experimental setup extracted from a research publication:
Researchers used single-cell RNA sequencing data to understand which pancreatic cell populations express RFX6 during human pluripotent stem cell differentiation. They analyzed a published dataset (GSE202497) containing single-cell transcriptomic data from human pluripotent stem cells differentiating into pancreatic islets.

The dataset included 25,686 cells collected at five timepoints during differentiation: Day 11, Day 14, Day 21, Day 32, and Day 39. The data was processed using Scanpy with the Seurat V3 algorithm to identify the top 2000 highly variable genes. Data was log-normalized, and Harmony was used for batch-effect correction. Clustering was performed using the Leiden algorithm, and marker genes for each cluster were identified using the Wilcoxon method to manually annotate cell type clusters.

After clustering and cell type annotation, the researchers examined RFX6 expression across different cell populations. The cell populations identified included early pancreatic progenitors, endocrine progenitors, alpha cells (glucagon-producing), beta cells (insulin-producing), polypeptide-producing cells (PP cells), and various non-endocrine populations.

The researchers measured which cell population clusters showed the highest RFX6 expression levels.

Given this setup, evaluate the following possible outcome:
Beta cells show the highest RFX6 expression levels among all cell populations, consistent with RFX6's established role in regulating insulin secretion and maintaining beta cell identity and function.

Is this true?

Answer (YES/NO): NO